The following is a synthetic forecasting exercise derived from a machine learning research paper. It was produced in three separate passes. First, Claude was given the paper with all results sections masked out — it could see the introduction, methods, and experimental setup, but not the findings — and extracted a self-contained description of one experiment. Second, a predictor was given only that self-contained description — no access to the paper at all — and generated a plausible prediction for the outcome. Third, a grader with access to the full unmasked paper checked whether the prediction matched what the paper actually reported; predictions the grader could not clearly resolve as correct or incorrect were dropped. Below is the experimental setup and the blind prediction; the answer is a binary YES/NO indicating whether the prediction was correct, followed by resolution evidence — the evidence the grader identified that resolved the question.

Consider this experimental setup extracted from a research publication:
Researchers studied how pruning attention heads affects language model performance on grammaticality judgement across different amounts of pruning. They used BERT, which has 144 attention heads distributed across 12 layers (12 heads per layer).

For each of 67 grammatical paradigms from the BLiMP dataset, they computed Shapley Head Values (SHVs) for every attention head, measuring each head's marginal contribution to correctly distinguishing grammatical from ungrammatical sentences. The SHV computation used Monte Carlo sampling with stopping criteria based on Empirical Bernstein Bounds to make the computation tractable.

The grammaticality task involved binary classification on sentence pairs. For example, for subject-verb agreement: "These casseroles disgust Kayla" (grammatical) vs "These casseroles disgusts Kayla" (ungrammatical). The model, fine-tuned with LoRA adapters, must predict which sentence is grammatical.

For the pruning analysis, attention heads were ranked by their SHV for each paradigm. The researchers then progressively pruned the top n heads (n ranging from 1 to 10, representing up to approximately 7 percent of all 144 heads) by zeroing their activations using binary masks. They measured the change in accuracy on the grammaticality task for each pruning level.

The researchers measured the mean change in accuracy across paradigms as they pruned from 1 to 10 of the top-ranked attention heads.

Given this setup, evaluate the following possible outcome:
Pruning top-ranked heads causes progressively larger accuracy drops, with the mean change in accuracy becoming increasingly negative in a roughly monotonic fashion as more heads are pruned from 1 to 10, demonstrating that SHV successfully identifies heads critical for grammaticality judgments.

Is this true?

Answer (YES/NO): YES